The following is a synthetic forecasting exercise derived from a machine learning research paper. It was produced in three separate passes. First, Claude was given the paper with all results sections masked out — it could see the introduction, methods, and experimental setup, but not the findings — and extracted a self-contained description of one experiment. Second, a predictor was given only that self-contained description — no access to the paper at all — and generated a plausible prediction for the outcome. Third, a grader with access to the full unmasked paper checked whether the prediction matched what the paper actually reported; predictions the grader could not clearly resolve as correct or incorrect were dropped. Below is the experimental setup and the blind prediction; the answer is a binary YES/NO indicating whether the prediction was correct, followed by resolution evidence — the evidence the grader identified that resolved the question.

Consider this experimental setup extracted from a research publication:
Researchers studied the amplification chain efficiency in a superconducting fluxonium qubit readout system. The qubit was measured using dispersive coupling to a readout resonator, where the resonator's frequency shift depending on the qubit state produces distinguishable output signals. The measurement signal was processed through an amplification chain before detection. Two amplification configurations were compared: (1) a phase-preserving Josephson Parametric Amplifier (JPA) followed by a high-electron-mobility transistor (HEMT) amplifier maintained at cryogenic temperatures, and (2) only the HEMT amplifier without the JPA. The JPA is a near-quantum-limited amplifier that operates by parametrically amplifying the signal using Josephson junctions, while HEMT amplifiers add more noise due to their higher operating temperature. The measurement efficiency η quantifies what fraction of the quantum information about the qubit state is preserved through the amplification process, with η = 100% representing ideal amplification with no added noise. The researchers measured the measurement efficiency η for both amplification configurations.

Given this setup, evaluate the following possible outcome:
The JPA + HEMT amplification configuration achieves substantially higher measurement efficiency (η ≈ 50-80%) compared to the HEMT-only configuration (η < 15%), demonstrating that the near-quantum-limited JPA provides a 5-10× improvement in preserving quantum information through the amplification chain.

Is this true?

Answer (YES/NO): NO